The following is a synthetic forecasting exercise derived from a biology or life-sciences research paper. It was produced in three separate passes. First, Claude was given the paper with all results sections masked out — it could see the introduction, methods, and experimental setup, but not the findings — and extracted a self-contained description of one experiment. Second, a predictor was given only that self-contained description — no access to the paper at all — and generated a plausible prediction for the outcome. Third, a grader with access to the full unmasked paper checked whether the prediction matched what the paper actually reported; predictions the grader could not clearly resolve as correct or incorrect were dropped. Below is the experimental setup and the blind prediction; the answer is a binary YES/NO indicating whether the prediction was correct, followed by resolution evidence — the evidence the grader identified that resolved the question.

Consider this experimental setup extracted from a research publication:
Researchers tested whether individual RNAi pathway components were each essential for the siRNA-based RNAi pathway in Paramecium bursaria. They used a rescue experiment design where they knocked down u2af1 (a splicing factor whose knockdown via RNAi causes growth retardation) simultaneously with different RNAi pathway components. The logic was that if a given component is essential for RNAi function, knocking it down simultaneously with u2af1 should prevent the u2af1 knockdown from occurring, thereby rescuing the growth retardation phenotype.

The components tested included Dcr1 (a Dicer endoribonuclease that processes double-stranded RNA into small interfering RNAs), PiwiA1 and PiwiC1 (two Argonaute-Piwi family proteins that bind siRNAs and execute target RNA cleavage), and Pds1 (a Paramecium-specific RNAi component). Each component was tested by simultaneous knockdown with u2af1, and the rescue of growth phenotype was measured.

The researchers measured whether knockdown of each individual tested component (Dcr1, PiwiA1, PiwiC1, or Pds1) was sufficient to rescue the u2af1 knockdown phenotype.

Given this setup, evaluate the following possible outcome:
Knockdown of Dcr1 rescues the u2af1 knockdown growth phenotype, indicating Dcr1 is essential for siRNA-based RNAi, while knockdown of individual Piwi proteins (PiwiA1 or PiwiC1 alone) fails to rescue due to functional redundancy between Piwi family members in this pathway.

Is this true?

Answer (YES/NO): NO